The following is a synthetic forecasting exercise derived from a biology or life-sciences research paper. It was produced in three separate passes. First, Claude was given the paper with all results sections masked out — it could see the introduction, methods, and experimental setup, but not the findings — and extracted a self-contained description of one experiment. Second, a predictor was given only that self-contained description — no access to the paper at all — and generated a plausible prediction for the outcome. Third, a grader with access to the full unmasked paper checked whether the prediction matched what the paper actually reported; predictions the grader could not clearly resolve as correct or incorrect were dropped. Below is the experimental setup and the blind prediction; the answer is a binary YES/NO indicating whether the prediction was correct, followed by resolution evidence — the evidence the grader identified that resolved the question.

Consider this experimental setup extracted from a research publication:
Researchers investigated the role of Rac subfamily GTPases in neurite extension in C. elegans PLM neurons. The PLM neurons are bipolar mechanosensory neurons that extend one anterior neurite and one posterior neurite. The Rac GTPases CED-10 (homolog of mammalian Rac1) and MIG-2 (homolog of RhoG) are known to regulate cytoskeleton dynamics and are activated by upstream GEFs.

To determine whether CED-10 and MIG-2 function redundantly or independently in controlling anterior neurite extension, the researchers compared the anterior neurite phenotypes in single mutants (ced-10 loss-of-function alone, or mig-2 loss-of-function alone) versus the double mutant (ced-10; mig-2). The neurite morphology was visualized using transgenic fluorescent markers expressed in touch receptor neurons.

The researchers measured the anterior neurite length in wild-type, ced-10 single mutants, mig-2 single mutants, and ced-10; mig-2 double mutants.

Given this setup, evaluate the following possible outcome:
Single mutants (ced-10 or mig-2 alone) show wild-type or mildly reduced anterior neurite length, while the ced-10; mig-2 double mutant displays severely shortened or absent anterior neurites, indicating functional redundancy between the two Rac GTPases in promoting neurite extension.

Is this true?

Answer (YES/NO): YES